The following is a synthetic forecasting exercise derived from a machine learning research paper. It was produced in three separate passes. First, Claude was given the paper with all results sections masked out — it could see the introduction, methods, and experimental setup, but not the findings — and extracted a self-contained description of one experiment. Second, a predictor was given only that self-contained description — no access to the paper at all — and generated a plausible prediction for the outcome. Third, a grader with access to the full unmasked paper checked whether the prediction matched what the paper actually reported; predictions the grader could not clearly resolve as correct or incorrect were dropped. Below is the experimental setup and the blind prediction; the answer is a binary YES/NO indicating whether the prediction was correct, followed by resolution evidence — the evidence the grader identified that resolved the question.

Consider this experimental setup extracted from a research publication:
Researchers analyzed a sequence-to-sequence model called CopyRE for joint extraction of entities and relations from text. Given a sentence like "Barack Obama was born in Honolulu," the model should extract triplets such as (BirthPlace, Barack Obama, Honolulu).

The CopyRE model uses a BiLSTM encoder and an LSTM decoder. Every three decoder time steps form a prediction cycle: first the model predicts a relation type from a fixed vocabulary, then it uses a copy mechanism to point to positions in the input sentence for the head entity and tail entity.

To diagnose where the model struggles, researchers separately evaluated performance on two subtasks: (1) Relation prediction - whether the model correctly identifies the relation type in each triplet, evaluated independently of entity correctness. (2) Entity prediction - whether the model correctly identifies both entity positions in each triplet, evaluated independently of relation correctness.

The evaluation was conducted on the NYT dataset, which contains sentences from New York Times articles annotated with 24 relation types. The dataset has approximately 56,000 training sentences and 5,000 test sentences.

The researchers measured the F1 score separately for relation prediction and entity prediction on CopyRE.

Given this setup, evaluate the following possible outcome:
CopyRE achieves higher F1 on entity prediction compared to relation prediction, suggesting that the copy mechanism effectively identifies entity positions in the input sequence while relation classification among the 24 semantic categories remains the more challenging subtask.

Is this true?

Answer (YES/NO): NO